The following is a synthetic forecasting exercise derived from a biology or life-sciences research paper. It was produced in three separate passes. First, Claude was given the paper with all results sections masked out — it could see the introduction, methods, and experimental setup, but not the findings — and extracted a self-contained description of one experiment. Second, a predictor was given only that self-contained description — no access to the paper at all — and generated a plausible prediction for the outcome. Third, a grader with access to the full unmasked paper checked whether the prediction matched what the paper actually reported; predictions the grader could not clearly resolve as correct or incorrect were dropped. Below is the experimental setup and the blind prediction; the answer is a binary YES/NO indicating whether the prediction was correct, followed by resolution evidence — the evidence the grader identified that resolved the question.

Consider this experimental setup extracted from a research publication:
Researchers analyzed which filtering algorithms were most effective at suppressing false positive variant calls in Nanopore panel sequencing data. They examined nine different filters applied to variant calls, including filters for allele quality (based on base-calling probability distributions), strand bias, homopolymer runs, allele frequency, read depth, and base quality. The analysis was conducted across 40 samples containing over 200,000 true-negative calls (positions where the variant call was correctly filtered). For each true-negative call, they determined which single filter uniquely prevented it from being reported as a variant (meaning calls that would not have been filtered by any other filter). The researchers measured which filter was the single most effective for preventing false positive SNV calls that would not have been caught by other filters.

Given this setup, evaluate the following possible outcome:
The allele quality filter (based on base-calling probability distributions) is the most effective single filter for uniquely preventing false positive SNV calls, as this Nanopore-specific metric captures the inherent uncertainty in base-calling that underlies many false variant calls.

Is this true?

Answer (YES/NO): YES